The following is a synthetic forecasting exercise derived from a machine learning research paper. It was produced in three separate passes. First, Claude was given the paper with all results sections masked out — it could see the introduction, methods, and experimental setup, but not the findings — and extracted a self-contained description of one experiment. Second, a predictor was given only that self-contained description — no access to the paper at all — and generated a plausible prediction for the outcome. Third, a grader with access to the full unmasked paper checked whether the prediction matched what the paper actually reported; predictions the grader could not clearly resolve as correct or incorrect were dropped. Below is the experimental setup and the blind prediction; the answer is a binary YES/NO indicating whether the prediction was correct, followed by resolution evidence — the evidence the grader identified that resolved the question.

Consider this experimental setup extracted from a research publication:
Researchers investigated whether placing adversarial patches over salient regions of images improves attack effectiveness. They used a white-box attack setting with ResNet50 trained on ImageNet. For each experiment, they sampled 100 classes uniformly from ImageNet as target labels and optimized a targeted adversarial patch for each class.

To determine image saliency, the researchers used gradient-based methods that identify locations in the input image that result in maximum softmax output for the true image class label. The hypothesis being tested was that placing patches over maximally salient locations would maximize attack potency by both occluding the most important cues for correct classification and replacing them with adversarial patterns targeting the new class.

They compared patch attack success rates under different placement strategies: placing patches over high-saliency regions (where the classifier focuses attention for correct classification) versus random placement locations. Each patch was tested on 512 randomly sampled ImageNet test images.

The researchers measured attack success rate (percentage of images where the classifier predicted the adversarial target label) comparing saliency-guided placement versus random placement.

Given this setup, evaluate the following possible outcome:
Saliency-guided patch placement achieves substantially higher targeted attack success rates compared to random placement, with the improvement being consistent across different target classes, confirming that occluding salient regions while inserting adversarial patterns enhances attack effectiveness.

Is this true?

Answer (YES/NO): NO